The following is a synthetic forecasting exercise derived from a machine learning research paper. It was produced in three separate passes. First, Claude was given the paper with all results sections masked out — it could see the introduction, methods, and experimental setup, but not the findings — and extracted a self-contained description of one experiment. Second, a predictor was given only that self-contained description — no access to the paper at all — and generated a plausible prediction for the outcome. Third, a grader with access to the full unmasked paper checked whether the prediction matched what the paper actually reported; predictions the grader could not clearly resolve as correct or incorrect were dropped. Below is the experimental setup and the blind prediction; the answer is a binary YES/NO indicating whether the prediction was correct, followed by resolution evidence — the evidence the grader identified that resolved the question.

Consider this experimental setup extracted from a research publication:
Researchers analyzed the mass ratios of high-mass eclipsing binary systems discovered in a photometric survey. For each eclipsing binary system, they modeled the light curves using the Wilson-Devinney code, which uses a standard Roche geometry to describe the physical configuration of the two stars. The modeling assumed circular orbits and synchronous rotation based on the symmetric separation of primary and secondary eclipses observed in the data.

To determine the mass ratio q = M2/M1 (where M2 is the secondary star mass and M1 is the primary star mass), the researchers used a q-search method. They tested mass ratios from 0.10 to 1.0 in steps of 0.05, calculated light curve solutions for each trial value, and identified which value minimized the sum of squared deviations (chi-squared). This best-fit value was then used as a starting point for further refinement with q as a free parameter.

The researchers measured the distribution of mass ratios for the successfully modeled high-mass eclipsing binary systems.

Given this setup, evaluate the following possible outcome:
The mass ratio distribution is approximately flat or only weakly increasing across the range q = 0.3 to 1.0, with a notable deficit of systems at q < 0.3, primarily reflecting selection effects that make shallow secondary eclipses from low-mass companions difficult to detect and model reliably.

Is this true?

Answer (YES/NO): NO